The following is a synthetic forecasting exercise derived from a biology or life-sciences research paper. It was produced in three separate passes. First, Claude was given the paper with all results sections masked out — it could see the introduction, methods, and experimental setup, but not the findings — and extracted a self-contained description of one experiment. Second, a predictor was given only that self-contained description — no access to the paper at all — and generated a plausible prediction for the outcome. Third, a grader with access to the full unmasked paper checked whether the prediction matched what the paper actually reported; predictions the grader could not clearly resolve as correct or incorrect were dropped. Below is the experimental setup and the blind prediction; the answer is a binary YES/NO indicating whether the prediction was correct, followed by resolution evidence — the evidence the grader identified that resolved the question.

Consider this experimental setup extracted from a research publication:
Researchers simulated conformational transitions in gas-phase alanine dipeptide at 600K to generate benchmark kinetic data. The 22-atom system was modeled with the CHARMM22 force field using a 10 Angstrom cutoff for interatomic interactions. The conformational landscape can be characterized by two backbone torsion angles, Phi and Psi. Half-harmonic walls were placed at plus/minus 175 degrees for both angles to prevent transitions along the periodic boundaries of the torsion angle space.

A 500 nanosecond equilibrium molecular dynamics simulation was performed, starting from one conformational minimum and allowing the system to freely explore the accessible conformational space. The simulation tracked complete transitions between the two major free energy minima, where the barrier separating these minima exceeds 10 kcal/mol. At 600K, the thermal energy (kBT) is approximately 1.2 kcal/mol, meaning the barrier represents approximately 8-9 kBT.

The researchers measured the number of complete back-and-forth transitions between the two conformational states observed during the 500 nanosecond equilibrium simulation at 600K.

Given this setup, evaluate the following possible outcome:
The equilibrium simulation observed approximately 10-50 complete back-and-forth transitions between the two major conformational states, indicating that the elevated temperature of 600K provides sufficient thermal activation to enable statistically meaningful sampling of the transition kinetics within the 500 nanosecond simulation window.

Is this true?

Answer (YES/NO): NO